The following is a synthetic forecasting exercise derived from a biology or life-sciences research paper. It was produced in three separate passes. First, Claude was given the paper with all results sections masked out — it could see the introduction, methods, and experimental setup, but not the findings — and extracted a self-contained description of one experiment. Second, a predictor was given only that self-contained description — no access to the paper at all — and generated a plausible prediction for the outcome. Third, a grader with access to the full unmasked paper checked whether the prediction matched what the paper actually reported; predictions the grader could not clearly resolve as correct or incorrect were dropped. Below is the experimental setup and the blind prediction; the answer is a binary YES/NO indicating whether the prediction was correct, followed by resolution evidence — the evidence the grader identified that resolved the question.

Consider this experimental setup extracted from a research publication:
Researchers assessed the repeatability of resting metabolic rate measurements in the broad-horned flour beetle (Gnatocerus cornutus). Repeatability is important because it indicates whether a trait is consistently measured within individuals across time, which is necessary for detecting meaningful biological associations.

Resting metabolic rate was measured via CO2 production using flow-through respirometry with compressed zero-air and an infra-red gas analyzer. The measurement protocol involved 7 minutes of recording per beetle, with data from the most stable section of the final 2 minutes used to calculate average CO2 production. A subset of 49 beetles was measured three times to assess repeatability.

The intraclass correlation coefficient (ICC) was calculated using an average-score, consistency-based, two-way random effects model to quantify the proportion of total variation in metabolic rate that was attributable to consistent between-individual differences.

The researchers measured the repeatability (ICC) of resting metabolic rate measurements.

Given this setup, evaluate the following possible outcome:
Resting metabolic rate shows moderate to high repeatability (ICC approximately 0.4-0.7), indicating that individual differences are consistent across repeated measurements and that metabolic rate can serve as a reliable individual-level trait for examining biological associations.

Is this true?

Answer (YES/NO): NO